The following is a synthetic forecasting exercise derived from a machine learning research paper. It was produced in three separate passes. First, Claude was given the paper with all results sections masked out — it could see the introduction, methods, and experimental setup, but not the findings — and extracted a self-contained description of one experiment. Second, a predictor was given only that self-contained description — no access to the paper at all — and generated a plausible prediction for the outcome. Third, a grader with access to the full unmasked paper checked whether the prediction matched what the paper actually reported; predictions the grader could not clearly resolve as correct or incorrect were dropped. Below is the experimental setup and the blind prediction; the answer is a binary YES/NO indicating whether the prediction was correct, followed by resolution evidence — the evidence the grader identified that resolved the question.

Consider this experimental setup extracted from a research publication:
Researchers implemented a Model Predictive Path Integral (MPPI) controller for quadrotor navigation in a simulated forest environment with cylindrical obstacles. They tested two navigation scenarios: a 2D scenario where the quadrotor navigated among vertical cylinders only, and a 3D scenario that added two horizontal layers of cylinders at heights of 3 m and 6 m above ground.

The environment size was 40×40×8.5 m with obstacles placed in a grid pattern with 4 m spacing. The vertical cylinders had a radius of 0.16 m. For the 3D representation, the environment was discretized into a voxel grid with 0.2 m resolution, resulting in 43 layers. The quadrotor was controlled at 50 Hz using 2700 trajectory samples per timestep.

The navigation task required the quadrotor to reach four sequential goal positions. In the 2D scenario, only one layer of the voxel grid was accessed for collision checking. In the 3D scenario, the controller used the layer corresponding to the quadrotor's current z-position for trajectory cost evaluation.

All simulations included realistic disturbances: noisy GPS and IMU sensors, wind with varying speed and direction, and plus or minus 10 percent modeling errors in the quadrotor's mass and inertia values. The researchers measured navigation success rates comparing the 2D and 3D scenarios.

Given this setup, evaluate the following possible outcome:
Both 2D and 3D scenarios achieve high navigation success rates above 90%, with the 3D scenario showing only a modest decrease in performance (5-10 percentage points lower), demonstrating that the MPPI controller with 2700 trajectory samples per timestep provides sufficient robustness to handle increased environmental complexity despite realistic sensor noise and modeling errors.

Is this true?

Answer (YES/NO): NO